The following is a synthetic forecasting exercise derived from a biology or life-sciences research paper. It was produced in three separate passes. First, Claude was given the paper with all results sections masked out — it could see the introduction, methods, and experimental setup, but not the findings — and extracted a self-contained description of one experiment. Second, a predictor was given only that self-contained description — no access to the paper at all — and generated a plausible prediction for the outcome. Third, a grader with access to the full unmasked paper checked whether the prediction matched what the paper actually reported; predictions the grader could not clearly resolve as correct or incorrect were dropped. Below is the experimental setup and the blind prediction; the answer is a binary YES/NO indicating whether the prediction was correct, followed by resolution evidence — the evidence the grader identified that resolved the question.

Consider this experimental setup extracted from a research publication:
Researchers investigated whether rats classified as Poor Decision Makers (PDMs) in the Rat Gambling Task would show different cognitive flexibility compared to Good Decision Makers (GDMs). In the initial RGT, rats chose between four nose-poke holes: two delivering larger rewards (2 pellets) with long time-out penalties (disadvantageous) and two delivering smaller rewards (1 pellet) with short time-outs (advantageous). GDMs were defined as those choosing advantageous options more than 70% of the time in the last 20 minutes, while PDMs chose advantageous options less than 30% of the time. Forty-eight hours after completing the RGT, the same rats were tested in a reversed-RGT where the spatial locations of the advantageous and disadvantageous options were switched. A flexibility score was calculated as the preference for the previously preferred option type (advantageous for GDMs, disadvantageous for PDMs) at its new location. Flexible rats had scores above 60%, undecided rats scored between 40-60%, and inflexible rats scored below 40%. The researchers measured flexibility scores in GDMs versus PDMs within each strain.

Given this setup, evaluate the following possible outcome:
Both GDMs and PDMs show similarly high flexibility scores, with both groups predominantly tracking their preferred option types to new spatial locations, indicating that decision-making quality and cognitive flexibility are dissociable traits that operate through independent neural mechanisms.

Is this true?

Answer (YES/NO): NO